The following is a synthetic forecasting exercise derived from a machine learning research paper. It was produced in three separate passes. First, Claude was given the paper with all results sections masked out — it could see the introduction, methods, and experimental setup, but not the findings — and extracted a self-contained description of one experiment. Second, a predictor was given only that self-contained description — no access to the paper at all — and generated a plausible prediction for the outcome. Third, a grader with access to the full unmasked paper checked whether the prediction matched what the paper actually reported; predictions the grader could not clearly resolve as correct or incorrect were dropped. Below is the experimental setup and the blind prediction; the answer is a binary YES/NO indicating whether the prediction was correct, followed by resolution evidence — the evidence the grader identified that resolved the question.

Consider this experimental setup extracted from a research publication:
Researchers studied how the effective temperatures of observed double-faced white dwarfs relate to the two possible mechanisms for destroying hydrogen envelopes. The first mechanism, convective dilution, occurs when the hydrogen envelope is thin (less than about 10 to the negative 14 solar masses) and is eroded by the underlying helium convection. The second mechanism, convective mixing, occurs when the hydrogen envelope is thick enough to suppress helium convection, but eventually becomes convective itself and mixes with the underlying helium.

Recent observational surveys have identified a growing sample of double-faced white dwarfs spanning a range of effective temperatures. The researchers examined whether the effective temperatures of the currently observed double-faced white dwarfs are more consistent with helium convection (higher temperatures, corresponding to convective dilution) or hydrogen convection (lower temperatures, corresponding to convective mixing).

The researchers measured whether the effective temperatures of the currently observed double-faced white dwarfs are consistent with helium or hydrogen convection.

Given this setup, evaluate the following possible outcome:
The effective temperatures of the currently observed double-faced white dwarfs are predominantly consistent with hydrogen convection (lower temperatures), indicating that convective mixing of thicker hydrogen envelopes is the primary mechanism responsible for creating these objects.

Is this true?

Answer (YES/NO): NO